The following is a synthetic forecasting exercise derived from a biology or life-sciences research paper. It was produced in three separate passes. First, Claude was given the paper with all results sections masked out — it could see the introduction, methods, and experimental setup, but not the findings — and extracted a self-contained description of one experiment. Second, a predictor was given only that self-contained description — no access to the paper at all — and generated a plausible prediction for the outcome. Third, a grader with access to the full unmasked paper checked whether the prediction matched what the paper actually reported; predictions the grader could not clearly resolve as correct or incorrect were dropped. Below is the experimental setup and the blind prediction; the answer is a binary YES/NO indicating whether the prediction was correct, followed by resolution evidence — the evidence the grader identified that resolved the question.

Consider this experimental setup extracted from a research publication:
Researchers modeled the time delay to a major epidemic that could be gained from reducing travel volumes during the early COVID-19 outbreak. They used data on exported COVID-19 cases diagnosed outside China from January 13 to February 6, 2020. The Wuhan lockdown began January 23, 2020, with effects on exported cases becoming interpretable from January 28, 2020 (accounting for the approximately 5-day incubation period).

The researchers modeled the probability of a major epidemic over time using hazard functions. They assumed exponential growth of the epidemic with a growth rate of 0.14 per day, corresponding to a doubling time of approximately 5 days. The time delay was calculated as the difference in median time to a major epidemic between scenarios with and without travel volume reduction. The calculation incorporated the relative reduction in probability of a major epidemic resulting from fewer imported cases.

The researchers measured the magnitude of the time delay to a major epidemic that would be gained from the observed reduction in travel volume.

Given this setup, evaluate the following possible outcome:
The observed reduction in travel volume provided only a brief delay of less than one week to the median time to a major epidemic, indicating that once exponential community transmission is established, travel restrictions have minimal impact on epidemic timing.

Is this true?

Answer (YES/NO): YES